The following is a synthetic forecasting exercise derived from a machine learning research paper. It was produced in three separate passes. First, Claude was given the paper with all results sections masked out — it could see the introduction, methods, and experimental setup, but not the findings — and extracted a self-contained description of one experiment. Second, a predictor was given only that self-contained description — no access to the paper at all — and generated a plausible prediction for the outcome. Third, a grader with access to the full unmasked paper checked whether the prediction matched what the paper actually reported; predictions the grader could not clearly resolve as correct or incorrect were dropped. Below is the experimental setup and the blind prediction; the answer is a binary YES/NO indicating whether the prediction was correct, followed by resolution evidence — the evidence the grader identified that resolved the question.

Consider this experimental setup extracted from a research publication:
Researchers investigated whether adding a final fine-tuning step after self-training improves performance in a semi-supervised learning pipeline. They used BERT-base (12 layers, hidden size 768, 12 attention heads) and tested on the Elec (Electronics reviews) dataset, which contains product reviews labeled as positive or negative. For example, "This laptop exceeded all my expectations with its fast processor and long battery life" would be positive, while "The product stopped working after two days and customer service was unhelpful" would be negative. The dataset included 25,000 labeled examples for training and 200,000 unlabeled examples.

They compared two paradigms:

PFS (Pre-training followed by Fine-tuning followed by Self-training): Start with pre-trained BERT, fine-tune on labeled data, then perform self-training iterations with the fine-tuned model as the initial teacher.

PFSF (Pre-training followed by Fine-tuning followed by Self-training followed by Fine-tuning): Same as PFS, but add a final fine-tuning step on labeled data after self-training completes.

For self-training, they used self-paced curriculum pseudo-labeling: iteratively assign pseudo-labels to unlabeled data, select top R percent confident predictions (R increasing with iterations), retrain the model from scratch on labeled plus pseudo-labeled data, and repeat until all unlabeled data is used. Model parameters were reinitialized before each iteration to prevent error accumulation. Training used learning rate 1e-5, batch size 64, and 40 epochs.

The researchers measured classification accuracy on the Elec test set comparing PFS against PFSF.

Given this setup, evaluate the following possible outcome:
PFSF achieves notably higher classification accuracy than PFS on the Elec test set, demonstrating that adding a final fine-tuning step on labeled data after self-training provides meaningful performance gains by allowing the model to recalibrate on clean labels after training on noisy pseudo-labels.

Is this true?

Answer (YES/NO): NO